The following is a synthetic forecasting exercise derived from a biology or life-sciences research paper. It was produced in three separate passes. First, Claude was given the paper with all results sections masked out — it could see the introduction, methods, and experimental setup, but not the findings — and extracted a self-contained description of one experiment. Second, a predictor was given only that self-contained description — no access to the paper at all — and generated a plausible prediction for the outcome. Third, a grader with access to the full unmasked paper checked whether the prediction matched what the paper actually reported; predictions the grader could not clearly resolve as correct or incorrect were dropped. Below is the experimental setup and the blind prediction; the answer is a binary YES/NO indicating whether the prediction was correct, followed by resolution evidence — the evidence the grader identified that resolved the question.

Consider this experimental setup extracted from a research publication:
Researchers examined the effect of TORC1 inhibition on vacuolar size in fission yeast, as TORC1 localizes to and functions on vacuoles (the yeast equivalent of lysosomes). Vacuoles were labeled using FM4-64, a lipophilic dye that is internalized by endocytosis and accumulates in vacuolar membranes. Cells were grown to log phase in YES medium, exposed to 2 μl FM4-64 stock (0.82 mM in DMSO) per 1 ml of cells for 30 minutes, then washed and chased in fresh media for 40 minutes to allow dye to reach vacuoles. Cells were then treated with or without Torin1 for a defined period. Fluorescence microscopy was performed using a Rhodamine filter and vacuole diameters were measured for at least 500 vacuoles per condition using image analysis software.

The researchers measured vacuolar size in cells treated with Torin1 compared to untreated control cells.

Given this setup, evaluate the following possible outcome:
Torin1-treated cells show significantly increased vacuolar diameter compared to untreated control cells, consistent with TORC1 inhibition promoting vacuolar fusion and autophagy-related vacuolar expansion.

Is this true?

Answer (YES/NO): NO